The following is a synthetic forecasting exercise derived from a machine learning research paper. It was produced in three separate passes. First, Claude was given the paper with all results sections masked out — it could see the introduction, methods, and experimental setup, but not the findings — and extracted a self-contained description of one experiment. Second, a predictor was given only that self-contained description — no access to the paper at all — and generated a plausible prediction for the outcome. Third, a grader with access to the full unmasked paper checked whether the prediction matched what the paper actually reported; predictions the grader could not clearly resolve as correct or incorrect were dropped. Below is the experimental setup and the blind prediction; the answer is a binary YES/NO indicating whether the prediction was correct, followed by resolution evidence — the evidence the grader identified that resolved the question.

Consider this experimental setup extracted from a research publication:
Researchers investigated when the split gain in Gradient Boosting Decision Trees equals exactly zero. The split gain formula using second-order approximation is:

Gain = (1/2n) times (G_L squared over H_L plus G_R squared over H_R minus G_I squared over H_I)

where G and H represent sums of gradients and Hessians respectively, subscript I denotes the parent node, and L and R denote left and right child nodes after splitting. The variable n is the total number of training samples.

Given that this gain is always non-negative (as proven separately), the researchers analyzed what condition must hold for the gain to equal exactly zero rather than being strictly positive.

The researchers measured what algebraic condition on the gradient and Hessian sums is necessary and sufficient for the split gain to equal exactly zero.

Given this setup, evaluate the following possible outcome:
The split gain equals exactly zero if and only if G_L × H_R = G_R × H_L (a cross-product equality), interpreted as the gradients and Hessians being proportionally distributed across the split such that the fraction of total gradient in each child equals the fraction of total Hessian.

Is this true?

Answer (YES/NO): YES